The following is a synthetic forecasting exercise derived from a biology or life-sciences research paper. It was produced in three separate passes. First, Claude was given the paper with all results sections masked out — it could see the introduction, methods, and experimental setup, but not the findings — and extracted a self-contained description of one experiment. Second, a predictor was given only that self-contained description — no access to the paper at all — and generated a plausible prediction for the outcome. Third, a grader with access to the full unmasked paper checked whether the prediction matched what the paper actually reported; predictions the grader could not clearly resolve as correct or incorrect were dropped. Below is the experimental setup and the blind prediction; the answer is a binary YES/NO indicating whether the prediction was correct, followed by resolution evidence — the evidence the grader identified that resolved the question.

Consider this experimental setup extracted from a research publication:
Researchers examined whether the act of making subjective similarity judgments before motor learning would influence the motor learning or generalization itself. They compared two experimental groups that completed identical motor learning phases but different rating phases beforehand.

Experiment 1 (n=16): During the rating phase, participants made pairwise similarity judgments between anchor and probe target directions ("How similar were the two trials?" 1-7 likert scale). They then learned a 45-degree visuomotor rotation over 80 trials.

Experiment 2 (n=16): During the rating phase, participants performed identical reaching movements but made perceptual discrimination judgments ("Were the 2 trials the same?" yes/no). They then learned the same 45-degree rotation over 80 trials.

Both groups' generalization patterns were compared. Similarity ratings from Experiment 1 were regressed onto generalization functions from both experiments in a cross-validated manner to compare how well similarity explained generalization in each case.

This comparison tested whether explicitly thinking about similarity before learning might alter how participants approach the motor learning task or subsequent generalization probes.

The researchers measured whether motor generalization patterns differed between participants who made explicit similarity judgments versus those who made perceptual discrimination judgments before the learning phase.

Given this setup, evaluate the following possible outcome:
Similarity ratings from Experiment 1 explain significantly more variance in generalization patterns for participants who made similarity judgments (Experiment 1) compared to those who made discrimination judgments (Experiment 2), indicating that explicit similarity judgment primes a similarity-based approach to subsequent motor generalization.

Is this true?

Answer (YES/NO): NO